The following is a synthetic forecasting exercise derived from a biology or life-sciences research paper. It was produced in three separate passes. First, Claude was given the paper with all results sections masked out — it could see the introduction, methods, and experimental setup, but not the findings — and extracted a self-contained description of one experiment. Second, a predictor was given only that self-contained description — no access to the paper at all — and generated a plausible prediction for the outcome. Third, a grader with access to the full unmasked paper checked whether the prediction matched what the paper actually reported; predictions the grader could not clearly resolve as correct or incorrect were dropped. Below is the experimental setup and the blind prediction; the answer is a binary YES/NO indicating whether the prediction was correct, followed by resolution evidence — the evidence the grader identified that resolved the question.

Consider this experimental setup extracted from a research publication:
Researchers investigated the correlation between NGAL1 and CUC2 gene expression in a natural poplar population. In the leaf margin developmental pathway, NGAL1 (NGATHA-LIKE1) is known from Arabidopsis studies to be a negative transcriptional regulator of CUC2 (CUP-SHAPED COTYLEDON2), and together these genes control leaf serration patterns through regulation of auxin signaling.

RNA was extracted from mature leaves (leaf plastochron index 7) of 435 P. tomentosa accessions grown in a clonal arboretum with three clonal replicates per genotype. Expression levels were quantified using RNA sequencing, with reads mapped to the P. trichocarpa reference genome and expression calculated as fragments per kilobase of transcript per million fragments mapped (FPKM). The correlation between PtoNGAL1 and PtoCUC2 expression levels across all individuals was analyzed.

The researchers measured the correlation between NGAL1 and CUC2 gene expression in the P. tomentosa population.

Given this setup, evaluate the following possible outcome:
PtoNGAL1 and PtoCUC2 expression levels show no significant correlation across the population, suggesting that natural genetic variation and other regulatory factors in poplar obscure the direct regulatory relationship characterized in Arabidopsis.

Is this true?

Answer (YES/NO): NO